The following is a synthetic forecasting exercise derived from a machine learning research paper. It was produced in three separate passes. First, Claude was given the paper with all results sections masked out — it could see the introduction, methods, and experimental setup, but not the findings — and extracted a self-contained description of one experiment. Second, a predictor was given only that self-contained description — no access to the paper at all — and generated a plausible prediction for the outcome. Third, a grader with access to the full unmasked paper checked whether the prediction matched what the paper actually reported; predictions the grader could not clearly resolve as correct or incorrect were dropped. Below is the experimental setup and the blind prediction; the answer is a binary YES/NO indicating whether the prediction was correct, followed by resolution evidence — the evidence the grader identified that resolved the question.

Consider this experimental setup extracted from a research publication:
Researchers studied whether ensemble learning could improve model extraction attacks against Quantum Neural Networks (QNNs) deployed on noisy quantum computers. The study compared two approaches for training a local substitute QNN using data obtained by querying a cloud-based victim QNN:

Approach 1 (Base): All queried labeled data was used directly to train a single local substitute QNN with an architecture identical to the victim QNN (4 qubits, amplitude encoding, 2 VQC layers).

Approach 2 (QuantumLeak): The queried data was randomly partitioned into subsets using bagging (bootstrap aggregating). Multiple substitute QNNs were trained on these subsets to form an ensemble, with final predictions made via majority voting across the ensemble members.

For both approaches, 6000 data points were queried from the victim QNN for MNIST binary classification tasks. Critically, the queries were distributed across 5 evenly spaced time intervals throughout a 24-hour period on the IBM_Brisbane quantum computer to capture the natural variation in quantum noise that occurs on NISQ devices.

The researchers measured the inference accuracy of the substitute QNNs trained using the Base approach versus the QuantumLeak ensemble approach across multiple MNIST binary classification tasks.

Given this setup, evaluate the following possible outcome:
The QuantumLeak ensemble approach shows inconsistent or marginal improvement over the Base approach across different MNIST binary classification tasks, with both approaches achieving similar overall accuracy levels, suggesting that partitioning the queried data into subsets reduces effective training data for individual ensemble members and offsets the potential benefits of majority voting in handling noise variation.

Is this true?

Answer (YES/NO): NO